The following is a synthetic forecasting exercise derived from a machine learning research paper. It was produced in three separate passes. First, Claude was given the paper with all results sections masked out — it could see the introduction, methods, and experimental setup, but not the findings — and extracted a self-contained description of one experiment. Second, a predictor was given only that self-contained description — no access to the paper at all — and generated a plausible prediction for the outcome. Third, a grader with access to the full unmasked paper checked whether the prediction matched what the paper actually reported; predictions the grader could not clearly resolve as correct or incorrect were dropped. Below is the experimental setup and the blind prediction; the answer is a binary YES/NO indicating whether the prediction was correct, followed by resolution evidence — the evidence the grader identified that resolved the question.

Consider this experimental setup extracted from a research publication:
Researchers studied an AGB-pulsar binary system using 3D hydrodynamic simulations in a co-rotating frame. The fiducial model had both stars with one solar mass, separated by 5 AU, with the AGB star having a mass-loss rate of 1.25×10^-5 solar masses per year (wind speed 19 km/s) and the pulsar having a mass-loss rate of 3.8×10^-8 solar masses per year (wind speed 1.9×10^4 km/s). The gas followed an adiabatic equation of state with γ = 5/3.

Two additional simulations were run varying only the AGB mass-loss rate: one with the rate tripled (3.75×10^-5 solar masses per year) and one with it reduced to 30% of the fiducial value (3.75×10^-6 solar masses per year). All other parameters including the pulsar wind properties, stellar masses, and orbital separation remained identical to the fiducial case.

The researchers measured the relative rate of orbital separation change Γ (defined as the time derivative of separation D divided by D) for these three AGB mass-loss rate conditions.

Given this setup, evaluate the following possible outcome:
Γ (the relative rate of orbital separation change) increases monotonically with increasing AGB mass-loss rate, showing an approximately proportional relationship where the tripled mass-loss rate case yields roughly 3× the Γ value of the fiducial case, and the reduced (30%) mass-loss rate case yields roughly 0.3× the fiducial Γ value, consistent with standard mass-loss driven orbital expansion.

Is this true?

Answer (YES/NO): NO